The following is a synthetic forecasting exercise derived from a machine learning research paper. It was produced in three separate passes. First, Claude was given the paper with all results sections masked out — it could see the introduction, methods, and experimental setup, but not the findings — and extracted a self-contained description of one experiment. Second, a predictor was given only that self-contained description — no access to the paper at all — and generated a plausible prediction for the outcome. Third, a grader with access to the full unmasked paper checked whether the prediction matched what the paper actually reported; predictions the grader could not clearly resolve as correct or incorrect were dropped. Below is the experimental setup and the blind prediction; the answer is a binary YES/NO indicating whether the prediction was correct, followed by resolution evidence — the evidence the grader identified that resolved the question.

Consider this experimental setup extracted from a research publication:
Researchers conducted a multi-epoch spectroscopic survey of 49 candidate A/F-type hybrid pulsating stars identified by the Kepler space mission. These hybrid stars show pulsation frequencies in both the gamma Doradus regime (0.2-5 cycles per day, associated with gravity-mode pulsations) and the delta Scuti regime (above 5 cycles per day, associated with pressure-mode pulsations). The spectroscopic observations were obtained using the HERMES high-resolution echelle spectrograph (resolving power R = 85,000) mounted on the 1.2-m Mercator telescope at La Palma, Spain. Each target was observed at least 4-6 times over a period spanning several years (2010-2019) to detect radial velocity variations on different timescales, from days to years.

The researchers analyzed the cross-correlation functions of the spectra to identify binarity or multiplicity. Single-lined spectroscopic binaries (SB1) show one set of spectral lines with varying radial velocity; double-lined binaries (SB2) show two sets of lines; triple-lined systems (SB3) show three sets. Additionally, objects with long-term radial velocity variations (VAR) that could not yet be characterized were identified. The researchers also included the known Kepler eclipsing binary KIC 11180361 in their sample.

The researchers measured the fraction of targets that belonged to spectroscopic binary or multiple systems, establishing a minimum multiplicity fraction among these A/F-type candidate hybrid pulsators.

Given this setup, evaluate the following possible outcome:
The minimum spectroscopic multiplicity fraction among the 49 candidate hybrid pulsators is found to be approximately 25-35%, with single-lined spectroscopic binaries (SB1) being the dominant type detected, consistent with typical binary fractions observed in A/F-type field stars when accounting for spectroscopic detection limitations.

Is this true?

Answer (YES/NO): NO